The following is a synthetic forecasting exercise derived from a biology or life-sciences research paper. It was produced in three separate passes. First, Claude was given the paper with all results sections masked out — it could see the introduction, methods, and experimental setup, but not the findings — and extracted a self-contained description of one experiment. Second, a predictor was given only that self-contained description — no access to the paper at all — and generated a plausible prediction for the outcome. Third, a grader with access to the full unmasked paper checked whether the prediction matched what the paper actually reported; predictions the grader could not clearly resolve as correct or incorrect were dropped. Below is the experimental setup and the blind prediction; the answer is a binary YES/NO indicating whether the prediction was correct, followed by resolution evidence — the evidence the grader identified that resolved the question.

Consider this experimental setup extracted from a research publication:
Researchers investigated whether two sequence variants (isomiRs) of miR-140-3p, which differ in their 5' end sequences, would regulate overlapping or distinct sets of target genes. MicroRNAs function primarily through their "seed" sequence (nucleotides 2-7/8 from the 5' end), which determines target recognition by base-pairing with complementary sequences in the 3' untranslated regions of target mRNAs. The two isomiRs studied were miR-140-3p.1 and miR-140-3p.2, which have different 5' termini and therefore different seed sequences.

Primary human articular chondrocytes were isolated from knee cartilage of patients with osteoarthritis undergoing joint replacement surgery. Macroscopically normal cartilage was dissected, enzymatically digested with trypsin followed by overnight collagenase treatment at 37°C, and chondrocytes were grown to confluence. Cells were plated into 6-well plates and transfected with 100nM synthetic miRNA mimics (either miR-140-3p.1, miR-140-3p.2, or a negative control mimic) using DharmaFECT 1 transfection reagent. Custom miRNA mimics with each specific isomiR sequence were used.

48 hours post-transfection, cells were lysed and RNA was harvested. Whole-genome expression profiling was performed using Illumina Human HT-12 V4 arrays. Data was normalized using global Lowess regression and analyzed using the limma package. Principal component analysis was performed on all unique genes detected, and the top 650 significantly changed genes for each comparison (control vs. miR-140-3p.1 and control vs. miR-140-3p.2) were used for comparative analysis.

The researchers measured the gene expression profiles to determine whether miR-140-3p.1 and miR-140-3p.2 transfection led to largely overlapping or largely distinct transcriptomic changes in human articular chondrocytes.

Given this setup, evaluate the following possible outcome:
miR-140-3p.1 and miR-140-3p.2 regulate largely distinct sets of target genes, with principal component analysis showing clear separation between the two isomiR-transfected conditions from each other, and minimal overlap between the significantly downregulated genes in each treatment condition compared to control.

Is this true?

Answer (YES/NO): YES